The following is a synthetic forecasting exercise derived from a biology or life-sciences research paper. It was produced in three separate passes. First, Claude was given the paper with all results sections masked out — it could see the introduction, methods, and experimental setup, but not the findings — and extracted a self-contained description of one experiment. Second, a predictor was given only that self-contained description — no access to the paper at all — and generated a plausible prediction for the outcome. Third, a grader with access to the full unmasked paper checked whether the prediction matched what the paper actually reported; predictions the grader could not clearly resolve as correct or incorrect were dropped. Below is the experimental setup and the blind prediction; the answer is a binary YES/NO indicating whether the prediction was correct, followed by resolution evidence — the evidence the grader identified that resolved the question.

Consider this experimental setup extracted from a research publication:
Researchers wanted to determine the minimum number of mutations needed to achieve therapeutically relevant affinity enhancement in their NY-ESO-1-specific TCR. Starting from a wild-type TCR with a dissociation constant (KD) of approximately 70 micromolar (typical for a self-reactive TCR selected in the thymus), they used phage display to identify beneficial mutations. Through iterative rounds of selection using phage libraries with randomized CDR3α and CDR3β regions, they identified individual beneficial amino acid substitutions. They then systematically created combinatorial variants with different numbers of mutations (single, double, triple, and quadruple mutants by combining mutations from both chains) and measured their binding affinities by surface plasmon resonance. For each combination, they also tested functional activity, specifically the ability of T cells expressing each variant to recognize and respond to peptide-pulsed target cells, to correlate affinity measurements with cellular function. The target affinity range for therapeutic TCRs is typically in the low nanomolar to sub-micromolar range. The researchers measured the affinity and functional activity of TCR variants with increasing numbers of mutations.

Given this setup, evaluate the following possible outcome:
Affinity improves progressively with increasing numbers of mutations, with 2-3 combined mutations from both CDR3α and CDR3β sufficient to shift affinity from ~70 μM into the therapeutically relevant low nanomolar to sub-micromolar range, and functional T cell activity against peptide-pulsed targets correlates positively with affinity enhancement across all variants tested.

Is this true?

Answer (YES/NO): NO